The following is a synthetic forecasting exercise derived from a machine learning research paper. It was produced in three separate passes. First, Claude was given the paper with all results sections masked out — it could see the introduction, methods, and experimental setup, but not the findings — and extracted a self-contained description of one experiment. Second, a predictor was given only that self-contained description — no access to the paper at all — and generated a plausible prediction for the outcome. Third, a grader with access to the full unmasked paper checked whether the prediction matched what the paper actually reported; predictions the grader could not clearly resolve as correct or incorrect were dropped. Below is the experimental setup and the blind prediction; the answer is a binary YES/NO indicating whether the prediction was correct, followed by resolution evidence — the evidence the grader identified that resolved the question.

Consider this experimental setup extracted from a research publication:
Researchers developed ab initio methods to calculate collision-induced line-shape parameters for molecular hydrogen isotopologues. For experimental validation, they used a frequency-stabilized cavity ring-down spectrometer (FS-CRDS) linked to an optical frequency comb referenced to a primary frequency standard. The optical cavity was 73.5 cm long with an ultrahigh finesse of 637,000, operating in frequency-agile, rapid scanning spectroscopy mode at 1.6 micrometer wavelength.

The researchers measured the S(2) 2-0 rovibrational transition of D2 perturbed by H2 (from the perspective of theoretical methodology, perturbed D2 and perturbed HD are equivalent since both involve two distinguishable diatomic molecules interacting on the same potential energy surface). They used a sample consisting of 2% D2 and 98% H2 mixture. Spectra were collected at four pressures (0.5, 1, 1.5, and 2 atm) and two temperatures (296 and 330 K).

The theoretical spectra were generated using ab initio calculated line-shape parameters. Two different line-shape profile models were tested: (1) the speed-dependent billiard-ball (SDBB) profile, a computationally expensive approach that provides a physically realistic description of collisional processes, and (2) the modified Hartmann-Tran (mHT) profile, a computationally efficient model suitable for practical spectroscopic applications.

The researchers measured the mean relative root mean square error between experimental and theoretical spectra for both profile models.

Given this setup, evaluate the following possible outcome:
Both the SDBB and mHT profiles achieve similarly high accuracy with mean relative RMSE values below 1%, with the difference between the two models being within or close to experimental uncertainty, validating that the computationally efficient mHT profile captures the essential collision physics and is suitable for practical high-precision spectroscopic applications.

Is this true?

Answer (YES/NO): NO